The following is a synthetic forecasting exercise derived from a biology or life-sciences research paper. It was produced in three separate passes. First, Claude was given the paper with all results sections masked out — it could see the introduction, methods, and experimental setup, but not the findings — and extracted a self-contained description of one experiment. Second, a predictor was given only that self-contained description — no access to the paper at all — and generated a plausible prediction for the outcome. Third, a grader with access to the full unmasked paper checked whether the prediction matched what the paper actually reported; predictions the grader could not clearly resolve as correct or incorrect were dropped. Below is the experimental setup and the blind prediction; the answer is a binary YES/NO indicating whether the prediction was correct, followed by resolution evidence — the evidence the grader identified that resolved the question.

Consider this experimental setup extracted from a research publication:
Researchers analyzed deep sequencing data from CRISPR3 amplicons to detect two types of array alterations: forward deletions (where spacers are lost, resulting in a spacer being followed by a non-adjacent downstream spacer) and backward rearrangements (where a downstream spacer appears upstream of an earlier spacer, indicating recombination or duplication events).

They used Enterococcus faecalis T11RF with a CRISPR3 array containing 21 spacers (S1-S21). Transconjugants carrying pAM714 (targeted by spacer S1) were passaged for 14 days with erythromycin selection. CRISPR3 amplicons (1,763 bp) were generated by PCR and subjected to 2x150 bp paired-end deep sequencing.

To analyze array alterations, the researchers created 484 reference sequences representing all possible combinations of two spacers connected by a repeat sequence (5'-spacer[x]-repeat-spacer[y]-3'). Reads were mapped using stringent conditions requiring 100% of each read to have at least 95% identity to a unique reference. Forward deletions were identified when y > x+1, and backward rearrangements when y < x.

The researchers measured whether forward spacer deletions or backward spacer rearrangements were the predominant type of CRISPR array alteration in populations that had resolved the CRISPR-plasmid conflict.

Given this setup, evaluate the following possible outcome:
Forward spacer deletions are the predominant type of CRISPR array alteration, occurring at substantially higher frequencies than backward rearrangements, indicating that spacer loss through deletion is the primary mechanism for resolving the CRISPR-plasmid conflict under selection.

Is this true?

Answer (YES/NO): YES